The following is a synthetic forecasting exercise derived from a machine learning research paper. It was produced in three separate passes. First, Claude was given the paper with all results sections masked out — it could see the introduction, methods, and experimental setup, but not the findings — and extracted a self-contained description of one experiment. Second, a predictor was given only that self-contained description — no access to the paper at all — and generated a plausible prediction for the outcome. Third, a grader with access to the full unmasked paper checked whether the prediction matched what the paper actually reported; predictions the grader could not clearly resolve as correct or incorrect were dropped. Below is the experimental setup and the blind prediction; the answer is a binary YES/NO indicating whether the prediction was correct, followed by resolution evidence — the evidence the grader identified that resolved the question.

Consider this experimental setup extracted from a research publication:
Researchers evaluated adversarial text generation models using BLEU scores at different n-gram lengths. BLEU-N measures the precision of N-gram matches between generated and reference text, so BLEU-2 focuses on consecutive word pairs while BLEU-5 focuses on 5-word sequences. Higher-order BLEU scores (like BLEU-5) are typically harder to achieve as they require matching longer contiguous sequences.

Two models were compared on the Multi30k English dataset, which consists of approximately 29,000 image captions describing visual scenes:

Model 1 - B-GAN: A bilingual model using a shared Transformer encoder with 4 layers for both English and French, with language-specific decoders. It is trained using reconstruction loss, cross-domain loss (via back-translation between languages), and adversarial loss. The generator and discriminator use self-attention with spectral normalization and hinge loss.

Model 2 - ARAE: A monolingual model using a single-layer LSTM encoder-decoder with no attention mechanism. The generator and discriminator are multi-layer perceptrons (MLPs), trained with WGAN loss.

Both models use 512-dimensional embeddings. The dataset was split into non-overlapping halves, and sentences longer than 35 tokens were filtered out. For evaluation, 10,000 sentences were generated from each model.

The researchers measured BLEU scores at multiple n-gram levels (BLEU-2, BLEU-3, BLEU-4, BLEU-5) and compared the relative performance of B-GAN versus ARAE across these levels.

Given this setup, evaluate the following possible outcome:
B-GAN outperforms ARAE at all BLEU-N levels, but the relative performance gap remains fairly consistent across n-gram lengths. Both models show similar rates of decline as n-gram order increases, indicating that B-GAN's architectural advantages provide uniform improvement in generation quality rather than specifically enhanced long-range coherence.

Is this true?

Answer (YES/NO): NO